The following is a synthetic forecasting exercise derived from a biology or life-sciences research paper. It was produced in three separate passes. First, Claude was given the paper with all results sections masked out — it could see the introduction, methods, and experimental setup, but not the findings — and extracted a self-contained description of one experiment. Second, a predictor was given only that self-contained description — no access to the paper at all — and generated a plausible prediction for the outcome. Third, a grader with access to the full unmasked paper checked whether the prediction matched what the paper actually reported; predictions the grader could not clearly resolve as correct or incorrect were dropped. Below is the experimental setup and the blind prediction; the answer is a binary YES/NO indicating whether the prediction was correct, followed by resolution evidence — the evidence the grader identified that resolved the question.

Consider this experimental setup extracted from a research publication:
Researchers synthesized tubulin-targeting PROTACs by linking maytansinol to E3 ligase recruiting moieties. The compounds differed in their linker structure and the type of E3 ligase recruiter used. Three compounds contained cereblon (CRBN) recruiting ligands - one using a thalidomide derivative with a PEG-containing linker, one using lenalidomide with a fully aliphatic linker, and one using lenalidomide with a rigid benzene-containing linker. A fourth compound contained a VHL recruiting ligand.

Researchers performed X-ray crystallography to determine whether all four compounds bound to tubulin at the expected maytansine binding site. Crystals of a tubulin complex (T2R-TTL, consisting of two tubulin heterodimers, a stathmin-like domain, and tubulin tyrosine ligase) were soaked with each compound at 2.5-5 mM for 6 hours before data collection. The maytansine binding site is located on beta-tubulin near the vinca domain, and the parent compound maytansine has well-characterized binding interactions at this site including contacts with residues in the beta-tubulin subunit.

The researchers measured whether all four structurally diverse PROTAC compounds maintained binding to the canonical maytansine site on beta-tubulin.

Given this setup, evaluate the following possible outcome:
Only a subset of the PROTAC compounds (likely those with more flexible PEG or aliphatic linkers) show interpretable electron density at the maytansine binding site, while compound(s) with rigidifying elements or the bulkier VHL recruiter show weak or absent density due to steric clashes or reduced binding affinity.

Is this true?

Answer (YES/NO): NO